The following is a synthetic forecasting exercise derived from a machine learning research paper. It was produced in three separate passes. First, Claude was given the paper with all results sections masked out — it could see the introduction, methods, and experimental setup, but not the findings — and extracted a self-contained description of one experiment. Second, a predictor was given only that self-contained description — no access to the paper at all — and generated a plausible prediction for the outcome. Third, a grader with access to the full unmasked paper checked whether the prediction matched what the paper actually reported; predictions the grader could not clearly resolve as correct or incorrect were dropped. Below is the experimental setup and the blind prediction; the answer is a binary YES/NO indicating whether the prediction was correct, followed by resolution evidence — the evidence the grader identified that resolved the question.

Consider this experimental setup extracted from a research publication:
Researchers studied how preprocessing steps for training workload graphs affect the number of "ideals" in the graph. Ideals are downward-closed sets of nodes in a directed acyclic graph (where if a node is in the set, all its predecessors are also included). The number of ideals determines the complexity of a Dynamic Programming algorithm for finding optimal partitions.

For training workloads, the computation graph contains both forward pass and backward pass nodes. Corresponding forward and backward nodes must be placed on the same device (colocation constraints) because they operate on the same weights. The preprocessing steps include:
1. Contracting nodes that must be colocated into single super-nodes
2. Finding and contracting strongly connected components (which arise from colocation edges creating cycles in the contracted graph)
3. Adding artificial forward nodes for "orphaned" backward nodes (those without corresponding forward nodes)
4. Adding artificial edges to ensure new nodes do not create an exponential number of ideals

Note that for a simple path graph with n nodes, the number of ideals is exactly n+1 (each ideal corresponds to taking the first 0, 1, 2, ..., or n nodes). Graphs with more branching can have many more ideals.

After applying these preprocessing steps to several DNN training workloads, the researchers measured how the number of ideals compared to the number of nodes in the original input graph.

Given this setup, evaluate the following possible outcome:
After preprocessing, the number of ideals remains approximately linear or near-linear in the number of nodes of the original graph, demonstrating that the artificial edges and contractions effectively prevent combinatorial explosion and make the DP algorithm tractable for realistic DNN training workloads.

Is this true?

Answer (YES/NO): YES